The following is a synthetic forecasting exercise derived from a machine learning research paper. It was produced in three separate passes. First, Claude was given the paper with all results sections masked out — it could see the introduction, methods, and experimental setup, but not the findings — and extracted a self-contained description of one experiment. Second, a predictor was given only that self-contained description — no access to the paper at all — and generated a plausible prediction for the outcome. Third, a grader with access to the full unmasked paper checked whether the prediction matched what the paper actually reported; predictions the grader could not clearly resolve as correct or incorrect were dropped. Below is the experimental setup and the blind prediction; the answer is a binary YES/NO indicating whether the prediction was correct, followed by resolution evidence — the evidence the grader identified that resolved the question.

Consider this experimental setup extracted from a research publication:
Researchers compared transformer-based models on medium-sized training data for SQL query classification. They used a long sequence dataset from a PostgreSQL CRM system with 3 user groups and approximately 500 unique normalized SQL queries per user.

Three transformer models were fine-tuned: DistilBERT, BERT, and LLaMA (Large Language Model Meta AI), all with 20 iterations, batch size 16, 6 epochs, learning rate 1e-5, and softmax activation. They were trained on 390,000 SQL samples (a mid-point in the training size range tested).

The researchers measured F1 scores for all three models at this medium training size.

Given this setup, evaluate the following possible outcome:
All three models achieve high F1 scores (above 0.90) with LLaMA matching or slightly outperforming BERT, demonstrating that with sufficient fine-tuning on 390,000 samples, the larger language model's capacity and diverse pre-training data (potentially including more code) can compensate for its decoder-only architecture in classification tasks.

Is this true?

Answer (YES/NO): NO